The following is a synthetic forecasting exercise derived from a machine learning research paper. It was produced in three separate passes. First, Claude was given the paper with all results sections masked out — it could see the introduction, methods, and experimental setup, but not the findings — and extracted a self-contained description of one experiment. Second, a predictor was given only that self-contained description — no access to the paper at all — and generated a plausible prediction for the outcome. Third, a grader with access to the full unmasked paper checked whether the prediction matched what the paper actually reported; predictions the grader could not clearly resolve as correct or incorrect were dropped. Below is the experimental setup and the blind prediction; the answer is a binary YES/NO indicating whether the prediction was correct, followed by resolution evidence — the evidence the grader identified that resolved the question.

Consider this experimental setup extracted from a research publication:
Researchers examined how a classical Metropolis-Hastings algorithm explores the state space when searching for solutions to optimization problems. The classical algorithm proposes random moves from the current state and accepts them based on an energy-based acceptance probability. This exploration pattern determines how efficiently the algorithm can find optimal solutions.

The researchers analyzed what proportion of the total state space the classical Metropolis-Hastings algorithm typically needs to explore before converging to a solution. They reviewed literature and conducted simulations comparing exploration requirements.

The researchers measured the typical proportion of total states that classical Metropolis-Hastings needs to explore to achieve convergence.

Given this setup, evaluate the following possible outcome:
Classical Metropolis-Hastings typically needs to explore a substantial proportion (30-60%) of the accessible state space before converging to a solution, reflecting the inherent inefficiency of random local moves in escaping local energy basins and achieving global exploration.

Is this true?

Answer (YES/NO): NO